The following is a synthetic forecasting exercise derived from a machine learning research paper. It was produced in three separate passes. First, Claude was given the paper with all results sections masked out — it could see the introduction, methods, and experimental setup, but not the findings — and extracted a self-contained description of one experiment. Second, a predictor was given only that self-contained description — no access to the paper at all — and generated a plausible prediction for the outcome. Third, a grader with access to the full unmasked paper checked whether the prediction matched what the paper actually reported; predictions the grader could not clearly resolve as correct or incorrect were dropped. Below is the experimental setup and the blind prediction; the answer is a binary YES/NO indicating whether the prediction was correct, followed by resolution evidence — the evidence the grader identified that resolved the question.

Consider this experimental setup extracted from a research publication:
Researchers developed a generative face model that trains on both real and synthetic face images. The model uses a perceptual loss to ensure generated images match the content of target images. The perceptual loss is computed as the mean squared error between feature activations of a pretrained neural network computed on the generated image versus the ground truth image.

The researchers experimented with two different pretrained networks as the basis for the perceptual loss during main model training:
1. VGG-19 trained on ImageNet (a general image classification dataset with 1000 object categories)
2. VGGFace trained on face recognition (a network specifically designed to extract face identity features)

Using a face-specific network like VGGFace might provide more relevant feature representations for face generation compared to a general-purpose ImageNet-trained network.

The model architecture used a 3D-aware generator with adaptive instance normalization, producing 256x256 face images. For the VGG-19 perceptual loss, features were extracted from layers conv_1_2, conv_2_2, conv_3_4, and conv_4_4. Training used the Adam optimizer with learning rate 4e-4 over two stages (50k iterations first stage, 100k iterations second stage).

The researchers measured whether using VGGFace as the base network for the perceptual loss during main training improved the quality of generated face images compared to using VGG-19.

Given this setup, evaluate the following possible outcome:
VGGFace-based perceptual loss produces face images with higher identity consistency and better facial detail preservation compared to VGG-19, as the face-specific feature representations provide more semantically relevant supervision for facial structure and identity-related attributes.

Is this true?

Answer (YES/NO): NO